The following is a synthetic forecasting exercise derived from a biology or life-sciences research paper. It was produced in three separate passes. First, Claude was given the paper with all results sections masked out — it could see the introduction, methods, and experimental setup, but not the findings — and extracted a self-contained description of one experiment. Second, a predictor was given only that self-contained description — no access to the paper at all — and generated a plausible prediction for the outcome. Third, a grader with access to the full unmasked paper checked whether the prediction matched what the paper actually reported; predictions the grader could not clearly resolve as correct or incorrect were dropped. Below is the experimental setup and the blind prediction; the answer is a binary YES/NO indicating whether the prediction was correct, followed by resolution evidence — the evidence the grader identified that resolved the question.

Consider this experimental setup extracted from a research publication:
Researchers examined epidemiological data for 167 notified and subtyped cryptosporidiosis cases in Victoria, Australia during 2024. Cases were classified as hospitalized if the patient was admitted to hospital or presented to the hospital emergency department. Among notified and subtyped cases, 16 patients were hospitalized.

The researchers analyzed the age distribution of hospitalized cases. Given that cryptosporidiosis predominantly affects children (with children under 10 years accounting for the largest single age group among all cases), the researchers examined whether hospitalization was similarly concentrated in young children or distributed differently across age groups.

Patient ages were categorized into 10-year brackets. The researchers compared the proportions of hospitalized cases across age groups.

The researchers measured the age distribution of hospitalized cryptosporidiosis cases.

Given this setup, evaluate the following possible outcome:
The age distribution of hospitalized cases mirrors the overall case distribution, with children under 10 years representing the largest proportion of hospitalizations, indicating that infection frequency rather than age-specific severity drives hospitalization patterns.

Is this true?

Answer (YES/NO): NO